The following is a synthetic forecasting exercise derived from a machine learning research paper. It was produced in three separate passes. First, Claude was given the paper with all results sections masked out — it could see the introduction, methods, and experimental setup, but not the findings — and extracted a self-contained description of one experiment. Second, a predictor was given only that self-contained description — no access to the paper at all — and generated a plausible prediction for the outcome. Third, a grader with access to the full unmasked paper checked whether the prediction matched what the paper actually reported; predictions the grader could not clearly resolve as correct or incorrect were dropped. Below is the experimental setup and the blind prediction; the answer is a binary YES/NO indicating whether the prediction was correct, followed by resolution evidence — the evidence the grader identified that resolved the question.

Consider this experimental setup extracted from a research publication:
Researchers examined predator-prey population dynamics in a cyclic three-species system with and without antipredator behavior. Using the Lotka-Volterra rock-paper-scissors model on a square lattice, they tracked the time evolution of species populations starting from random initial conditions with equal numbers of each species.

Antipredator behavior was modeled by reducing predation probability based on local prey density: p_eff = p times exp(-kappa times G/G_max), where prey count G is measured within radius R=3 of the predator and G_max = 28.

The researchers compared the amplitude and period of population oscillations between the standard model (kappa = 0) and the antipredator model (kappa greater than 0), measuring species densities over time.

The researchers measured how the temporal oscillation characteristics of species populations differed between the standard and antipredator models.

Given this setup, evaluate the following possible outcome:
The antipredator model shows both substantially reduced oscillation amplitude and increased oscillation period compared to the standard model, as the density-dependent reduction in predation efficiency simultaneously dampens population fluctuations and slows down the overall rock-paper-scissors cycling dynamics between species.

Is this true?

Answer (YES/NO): NO